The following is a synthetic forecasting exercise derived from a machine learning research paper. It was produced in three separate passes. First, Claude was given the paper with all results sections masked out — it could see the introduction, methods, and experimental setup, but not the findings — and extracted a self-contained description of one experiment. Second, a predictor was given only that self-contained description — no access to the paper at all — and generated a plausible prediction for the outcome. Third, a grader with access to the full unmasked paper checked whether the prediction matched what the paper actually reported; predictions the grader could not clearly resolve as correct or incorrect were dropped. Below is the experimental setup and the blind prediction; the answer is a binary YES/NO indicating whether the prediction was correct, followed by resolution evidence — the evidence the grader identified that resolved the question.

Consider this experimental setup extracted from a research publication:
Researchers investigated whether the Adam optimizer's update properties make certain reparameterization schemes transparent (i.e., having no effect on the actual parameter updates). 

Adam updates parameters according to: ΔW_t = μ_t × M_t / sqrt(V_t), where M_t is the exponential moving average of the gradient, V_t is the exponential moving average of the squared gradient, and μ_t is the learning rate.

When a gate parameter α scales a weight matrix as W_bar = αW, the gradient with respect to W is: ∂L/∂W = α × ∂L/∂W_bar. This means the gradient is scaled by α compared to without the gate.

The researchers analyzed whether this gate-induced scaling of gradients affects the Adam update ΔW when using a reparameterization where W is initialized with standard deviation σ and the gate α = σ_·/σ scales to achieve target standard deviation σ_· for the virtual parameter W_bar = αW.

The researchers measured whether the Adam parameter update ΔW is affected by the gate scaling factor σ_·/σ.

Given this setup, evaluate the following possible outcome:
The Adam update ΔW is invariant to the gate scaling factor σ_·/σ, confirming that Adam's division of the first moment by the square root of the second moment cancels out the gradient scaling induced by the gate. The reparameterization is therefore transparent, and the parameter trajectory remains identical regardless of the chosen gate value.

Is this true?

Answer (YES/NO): YES